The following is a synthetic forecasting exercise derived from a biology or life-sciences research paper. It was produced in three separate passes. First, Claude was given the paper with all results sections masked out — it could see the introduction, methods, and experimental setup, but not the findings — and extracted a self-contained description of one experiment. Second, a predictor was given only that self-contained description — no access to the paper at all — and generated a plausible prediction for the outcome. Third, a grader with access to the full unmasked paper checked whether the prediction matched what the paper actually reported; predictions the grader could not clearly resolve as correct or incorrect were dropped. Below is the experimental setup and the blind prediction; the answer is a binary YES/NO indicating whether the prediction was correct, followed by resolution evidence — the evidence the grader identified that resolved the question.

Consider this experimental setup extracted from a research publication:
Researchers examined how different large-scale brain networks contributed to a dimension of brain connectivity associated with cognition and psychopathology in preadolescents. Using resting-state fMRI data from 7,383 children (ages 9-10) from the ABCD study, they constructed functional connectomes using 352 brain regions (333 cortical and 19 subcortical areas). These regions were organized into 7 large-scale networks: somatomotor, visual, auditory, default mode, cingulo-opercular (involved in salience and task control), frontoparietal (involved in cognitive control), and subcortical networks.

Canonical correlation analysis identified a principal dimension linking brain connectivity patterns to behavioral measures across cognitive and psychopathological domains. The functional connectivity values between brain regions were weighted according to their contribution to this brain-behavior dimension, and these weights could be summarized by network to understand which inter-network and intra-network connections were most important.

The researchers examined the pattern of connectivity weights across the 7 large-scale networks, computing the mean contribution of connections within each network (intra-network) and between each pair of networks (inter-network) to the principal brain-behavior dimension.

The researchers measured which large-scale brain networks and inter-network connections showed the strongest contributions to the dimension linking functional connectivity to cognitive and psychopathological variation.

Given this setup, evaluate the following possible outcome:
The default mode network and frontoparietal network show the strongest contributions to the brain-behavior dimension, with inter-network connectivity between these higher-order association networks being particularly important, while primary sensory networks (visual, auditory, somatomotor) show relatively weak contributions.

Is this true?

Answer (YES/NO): NO